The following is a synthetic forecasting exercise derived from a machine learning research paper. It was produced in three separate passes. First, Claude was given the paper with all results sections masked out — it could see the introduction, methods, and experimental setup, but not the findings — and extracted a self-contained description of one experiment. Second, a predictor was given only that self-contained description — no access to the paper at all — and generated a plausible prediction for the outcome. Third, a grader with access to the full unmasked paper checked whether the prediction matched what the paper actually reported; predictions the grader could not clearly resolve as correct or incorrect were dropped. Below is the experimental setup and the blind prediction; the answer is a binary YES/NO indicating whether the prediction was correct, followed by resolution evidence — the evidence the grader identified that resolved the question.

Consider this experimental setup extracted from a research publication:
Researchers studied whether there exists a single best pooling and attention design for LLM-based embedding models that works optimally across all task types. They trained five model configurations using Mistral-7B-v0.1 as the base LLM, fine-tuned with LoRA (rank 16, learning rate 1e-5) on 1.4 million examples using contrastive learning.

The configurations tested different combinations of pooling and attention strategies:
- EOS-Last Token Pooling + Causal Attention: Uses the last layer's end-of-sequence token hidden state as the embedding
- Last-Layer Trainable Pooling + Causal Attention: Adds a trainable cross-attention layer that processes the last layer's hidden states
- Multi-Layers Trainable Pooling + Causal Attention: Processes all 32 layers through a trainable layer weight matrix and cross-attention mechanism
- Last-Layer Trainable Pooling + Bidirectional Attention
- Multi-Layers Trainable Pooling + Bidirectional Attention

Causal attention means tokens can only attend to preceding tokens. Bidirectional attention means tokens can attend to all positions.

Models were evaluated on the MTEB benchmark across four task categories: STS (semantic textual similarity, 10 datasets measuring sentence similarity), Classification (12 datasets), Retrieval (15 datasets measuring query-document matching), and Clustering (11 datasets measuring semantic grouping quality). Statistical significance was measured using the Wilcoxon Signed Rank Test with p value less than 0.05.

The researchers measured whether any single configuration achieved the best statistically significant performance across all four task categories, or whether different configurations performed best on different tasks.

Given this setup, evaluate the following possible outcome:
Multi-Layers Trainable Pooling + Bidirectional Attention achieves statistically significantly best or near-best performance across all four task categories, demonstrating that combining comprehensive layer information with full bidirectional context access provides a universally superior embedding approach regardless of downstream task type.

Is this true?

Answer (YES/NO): NO